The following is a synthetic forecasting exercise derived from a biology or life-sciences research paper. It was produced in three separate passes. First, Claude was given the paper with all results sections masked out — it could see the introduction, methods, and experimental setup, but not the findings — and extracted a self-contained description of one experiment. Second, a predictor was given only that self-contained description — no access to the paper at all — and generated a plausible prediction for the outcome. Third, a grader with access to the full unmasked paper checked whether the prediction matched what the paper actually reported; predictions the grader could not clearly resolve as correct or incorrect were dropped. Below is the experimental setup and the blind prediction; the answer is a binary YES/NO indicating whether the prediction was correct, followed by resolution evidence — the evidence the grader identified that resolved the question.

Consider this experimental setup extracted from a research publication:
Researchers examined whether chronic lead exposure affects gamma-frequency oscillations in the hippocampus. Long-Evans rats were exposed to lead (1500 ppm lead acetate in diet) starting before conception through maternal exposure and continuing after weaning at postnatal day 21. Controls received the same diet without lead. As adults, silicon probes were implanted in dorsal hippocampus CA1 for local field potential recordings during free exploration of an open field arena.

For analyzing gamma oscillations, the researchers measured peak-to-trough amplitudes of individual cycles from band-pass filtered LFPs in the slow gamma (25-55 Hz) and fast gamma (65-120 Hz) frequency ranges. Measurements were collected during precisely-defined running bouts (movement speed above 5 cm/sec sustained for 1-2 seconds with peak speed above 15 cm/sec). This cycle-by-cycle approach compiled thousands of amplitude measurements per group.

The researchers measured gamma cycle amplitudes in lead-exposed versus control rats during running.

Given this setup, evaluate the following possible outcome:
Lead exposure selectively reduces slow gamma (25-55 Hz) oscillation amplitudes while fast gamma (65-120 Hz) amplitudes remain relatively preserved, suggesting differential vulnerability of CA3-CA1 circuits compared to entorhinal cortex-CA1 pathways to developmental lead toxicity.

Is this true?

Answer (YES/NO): NO